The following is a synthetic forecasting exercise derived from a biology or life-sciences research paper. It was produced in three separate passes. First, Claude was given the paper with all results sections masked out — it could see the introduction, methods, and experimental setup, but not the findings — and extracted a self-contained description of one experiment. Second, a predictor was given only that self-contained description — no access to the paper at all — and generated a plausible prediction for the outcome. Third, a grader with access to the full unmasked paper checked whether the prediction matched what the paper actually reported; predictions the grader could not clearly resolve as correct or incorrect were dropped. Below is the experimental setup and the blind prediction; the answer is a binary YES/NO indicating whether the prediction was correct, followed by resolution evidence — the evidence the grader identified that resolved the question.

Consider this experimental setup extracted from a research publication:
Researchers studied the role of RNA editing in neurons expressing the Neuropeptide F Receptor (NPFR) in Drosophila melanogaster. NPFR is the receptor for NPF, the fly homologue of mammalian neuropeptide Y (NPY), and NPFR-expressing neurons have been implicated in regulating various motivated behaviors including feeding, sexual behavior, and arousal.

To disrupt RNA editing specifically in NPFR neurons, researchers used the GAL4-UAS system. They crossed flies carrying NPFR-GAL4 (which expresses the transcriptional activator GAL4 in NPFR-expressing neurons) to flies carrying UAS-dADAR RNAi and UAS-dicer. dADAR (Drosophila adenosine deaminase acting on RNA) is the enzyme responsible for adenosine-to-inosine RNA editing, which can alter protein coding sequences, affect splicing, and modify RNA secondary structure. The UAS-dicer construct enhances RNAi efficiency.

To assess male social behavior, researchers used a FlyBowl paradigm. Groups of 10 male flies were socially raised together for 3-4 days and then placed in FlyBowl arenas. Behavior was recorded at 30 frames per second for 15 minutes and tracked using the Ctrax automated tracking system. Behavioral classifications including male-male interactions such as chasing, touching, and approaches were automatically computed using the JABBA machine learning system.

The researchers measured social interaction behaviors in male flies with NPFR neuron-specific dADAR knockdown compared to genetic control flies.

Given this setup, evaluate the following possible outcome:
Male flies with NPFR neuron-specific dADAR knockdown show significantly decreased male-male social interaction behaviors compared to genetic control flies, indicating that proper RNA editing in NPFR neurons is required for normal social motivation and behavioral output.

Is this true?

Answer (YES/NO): NO